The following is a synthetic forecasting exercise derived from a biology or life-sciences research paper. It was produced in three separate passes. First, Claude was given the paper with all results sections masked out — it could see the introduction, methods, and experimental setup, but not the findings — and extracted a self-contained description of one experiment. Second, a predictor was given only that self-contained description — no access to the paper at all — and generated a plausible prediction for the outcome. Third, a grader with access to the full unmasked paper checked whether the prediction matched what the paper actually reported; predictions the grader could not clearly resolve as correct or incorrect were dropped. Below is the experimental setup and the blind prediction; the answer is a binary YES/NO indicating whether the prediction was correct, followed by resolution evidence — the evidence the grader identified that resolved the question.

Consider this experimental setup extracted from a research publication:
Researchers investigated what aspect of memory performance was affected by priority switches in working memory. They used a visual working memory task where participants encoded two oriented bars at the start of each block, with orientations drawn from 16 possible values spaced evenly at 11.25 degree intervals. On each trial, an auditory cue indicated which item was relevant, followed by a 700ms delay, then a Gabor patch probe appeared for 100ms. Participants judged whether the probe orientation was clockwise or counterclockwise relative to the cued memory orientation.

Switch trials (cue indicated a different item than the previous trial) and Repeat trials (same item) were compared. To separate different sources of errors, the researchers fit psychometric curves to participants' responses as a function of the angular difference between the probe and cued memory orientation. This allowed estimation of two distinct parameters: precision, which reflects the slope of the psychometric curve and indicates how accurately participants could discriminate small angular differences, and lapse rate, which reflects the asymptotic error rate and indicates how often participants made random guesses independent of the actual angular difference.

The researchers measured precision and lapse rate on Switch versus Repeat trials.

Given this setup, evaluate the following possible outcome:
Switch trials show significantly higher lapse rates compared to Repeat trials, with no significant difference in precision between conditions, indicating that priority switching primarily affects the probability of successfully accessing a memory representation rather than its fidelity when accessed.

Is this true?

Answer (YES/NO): YES